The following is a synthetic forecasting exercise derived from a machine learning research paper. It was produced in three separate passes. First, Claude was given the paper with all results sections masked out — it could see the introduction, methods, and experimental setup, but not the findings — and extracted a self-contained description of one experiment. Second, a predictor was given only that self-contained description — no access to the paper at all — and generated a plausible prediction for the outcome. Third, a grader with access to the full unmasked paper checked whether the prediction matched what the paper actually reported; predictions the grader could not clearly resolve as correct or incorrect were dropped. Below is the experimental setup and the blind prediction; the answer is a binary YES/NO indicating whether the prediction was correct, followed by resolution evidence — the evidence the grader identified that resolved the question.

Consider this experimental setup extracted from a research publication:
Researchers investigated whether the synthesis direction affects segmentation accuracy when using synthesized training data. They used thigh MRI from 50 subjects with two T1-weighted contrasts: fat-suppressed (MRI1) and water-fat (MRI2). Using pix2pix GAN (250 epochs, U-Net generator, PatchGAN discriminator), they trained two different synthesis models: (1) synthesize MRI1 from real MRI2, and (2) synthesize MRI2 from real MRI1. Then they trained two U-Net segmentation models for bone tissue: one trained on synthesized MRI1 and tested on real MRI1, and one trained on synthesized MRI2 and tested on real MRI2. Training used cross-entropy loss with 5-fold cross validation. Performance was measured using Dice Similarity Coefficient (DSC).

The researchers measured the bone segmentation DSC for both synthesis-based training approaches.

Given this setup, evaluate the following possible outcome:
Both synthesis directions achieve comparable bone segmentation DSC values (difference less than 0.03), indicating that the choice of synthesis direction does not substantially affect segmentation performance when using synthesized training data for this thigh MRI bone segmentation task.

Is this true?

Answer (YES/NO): NO